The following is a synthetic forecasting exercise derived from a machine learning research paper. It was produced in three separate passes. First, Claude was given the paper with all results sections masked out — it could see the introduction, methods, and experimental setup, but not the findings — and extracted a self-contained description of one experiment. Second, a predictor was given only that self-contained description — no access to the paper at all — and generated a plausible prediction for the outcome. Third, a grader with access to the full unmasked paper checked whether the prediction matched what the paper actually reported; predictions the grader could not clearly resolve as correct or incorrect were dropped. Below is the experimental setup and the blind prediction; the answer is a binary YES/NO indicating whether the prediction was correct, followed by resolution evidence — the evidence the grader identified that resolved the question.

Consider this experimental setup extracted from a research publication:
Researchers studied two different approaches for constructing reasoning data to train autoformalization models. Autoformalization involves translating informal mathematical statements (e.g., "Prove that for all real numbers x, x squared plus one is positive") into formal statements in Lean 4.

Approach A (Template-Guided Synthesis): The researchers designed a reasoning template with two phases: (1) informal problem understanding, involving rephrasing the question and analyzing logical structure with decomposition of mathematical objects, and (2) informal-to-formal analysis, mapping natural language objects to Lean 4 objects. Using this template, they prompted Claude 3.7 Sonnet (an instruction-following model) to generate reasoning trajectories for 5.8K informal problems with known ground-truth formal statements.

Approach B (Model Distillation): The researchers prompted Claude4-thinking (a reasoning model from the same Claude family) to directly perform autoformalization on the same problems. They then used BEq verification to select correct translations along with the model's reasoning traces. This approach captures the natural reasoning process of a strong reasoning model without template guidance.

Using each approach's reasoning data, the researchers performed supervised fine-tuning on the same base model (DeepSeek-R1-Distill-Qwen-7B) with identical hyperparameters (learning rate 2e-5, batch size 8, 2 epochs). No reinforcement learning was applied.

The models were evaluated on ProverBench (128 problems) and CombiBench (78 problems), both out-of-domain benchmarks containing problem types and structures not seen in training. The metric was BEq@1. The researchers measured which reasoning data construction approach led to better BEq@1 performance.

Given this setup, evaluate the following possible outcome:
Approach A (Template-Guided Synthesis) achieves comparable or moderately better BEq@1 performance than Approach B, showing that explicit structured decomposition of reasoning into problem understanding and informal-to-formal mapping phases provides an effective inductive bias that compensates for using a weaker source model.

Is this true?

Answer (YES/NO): NO